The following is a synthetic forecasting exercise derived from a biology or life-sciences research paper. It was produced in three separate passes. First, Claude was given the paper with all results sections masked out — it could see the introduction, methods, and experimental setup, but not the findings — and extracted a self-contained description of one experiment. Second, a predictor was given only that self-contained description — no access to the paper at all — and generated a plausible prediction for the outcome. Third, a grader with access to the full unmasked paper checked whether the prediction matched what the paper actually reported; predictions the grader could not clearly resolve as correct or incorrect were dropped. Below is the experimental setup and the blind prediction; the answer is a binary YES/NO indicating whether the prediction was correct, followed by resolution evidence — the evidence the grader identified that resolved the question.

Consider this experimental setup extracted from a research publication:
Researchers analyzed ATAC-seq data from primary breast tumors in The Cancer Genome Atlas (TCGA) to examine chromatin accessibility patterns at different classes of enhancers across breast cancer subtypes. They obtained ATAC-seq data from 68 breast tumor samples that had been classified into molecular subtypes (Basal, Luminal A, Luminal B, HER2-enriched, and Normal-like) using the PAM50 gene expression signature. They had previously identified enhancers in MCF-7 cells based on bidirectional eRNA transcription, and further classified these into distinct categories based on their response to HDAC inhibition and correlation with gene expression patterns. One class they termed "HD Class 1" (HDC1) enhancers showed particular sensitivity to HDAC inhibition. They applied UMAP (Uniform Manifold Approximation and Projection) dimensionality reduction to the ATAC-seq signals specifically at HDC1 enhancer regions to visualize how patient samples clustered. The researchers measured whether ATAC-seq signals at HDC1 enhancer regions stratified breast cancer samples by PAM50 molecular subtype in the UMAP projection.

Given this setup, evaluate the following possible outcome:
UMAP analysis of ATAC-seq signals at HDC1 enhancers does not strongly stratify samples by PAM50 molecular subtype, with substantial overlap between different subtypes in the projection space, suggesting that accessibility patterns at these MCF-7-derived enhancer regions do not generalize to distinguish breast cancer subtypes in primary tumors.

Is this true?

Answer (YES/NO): NO